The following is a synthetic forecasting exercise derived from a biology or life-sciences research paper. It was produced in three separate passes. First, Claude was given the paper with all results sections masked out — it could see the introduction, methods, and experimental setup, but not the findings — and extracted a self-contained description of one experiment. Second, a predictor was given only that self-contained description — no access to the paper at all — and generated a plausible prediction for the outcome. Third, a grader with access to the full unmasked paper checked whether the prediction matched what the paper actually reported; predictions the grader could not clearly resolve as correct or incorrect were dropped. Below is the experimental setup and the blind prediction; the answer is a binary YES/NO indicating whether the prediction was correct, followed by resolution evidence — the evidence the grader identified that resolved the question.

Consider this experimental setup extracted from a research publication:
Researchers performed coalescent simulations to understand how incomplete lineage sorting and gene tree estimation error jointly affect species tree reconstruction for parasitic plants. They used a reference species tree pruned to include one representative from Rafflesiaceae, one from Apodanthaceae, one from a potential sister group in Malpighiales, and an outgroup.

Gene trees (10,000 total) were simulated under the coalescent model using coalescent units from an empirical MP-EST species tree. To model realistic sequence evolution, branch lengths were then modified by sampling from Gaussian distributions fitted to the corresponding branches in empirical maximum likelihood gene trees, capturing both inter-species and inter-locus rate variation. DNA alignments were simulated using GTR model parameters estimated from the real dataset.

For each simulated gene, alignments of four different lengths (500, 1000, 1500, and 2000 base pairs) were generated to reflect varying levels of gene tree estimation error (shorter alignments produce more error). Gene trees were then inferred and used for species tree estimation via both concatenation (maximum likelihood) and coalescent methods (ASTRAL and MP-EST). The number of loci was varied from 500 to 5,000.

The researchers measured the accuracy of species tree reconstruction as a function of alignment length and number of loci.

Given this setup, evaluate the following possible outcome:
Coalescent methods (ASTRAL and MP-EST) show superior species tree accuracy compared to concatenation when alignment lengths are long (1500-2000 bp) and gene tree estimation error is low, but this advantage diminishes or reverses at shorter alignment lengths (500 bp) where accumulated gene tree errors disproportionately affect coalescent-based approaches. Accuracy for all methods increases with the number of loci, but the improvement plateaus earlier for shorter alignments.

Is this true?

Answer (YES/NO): NO